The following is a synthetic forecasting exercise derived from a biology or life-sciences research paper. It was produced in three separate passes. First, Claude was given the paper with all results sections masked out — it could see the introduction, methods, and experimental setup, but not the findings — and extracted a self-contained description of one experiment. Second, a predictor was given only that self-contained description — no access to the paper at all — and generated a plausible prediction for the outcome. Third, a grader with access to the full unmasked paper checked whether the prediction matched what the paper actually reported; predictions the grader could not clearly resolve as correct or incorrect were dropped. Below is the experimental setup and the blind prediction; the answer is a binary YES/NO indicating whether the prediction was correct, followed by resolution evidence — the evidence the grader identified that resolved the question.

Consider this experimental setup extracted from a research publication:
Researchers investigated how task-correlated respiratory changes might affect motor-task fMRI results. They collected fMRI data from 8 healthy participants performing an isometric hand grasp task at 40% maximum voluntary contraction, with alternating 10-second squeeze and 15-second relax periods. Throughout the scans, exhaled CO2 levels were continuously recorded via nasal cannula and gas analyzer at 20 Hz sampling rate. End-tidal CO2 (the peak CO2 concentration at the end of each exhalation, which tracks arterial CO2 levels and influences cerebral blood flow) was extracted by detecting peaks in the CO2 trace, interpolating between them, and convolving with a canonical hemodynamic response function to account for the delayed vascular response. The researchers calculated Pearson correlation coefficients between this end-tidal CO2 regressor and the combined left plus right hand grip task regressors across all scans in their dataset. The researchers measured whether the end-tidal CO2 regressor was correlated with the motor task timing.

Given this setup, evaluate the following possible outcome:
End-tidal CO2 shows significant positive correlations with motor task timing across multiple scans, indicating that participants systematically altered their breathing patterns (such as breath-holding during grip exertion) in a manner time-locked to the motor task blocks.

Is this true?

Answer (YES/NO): NO